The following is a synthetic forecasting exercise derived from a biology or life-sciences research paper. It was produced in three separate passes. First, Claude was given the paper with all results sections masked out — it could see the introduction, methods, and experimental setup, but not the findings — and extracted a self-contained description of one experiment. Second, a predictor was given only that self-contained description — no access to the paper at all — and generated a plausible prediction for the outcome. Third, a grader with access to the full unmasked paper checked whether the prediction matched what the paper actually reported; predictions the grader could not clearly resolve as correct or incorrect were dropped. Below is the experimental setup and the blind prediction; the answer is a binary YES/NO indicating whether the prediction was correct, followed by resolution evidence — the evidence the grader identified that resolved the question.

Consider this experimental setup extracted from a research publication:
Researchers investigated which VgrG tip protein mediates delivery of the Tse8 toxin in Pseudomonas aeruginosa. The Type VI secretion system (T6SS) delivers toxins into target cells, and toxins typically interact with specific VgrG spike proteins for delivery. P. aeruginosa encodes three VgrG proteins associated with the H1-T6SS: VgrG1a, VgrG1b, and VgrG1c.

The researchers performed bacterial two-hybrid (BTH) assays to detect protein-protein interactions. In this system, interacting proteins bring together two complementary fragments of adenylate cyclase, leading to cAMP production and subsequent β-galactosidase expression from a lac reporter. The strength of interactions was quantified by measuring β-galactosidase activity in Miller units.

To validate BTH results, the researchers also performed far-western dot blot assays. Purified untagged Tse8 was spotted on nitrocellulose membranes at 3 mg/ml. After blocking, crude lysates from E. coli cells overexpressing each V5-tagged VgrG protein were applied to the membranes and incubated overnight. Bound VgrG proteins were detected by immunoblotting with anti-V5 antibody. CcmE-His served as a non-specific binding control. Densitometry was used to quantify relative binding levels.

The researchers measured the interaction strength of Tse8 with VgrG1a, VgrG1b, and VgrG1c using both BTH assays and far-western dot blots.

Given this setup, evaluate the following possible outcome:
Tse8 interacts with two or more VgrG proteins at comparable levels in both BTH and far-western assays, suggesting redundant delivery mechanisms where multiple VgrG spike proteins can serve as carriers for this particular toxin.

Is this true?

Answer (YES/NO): NO